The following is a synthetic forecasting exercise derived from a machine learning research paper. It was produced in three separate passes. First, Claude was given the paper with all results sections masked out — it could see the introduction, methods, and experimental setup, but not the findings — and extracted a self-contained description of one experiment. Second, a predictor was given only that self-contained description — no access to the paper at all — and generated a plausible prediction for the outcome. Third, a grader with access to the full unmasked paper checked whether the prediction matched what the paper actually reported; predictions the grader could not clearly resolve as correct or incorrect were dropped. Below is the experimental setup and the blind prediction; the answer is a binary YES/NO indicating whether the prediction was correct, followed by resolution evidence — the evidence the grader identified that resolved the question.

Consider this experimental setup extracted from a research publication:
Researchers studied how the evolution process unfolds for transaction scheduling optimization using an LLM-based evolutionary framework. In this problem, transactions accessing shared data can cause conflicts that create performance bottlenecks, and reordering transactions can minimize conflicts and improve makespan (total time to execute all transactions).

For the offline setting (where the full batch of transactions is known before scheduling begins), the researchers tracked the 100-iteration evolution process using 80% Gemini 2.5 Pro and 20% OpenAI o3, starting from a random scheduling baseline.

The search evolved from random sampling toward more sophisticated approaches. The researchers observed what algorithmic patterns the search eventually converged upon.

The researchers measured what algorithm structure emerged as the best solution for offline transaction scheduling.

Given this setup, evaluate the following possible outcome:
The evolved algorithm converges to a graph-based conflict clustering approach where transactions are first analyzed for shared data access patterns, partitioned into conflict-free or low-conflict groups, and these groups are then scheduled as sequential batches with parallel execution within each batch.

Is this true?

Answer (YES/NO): NO